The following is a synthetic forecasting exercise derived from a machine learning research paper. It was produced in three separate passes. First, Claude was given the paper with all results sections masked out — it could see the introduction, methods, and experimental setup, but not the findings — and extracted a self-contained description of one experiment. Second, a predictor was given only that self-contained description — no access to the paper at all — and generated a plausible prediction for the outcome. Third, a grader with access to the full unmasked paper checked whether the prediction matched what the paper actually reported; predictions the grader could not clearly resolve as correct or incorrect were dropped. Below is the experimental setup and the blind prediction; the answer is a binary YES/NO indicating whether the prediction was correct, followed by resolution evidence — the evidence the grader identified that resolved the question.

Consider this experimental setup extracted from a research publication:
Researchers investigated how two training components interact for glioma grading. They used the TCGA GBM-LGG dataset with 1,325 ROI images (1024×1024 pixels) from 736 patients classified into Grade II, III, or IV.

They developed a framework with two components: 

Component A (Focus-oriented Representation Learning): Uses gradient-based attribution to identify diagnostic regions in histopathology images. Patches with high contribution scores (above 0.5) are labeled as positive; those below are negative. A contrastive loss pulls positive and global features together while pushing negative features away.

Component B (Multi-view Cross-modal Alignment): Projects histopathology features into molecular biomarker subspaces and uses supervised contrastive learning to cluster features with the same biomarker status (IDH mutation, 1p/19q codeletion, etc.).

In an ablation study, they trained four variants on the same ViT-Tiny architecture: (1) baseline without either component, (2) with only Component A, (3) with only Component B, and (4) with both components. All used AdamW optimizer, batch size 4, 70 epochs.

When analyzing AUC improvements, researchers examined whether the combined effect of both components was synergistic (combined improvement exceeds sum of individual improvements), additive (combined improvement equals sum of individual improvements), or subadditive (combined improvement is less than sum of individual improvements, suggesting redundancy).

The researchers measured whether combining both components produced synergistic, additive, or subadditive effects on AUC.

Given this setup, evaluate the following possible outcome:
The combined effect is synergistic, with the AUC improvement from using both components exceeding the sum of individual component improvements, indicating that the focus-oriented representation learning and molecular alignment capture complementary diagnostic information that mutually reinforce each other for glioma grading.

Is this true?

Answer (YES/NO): NO